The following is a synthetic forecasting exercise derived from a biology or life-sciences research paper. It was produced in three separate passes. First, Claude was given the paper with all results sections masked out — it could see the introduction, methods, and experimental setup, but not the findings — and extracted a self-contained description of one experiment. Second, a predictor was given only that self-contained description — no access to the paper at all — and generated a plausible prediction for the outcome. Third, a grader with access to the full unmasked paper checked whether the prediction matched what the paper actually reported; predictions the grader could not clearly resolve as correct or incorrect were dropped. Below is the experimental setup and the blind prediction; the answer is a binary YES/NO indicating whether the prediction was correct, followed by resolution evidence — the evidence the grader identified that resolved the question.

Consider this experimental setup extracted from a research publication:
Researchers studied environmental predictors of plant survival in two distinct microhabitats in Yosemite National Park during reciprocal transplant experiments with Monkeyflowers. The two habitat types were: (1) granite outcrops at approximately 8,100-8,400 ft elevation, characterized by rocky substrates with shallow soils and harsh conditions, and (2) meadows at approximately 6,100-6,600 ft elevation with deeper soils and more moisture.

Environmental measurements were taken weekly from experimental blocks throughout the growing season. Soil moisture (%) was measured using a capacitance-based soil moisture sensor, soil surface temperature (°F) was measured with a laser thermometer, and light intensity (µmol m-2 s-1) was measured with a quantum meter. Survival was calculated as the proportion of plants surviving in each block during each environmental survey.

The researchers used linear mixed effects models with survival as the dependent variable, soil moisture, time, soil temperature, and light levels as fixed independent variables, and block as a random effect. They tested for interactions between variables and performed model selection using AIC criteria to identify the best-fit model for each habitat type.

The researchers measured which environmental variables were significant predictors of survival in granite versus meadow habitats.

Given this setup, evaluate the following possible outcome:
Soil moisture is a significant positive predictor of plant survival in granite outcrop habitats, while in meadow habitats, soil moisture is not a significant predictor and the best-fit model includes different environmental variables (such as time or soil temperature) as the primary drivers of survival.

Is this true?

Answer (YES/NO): NO